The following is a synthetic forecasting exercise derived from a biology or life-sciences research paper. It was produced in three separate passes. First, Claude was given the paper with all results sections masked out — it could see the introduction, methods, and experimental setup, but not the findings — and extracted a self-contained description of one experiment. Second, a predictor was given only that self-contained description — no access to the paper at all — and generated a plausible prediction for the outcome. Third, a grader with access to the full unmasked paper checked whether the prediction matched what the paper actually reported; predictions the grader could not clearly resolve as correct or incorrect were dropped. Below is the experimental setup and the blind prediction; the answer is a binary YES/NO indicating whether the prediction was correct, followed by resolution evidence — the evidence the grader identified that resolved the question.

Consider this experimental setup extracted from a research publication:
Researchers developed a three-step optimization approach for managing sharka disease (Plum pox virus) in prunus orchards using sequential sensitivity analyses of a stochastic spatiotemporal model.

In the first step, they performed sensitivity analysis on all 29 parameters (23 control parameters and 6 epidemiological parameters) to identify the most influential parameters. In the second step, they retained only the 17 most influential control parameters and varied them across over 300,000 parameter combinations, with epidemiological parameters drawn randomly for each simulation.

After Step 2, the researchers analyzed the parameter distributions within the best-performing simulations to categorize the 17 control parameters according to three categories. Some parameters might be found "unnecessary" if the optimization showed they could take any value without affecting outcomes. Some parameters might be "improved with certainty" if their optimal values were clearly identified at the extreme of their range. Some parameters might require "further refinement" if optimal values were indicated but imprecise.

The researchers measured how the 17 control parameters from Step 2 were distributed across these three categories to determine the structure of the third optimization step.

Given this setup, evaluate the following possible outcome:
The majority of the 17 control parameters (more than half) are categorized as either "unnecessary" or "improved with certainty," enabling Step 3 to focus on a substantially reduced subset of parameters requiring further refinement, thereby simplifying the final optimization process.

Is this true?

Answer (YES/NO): NO